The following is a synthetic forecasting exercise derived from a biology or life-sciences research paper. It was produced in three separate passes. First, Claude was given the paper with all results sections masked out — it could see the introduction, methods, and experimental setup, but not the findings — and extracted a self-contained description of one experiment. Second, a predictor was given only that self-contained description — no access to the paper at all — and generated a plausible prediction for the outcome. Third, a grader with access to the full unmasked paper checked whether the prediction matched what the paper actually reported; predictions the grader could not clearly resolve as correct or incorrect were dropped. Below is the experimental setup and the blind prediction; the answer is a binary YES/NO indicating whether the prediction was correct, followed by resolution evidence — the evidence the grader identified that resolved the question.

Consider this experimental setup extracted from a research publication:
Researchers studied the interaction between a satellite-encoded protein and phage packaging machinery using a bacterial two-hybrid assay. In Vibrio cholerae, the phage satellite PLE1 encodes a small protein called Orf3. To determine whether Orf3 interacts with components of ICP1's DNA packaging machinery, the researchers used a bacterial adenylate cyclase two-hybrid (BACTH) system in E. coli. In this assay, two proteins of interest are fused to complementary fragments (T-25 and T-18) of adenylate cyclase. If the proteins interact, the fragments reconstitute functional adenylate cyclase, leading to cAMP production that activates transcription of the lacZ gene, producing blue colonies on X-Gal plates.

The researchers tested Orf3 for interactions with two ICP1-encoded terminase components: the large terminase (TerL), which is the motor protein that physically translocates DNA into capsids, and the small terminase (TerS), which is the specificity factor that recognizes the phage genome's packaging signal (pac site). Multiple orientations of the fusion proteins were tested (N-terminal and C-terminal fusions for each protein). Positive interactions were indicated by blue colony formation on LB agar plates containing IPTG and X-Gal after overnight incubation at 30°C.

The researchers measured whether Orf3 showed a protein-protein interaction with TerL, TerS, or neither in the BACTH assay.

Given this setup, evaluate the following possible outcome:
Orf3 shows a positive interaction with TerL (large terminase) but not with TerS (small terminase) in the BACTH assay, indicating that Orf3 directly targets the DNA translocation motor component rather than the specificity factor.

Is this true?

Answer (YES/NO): YES